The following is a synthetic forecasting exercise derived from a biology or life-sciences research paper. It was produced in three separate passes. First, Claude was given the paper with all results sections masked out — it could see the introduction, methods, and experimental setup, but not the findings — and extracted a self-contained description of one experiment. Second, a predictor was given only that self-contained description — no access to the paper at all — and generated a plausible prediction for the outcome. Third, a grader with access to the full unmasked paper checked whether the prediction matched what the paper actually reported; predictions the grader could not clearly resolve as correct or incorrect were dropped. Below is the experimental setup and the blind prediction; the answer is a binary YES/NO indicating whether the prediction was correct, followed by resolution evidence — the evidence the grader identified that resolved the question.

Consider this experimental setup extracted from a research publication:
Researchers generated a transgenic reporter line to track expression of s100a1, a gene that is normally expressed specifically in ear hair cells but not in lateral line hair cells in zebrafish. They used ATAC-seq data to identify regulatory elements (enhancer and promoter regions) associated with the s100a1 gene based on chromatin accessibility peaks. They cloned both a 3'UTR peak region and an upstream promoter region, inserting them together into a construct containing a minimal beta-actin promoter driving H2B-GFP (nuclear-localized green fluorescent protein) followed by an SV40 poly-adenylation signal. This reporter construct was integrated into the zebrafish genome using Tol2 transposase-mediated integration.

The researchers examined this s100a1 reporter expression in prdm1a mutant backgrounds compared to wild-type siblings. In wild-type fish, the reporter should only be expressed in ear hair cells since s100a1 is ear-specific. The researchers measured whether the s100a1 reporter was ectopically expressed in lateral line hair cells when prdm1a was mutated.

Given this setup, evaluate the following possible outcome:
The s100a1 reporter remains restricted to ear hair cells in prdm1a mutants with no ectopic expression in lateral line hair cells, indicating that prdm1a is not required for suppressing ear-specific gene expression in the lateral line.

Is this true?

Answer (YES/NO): NO